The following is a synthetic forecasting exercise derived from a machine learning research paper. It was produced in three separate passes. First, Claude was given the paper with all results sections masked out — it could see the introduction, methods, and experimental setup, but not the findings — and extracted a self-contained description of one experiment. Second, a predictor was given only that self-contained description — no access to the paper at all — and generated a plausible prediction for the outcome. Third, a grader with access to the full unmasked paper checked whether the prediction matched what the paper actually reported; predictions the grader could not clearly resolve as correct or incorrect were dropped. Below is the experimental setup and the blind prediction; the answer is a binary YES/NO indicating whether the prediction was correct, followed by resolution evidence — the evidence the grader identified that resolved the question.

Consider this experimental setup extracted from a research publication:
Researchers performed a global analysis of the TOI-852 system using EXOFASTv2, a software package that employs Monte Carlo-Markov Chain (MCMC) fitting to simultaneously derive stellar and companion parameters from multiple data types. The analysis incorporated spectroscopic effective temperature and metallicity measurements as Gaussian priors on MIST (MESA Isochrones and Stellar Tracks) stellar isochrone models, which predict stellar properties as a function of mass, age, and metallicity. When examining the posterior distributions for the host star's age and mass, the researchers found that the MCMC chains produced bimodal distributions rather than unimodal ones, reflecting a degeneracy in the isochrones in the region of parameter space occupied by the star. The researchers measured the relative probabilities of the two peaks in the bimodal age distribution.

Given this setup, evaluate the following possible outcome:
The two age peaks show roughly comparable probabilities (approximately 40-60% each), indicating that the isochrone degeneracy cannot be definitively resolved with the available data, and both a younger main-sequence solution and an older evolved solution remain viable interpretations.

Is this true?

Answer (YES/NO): YES